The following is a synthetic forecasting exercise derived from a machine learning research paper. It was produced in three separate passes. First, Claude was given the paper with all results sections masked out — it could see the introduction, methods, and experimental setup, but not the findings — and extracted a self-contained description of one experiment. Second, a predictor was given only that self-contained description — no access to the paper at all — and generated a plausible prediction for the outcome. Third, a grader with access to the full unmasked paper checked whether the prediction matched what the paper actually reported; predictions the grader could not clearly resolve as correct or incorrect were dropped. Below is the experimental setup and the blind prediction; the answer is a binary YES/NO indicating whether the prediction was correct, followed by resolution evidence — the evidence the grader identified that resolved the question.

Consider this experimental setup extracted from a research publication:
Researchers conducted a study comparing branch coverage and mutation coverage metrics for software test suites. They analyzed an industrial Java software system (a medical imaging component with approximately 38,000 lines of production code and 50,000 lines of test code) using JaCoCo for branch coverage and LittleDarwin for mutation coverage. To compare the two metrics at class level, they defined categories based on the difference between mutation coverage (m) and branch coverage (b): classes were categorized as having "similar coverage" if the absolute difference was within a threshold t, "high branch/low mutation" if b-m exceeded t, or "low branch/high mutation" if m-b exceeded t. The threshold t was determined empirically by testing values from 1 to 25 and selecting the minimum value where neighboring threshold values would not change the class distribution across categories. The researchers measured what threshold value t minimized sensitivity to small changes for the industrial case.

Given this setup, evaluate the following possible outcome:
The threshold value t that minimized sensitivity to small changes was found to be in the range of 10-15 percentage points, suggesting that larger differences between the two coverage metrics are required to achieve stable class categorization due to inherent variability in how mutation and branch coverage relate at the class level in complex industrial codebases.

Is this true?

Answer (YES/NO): YES